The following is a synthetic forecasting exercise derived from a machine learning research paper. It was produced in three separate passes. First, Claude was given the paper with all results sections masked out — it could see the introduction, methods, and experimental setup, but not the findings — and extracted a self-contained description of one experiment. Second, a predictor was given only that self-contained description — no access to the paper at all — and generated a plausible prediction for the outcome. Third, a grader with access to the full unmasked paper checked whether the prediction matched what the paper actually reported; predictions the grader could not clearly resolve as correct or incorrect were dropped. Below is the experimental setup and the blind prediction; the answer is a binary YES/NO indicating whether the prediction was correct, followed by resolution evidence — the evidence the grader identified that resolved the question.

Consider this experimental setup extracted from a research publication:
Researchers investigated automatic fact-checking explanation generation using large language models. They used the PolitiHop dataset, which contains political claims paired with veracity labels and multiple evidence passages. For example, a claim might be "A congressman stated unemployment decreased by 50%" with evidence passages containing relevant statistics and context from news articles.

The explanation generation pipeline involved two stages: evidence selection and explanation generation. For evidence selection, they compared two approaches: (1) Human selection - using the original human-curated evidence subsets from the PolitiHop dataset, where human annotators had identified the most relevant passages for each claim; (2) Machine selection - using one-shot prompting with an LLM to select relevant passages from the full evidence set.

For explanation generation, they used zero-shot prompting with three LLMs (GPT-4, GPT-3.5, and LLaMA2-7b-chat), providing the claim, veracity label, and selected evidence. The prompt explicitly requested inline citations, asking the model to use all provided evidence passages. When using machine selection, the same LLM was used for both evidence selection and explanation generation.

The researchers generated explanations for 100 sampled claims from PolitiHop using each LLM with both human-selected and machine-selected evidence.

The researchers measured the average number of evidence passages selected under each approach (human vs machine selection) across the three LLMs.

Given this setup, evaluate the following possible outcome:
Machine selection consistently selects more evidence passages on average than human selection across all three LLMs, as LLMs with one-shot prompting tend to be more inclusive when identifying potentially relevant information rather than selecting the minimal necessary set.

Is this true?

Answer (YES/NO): YES